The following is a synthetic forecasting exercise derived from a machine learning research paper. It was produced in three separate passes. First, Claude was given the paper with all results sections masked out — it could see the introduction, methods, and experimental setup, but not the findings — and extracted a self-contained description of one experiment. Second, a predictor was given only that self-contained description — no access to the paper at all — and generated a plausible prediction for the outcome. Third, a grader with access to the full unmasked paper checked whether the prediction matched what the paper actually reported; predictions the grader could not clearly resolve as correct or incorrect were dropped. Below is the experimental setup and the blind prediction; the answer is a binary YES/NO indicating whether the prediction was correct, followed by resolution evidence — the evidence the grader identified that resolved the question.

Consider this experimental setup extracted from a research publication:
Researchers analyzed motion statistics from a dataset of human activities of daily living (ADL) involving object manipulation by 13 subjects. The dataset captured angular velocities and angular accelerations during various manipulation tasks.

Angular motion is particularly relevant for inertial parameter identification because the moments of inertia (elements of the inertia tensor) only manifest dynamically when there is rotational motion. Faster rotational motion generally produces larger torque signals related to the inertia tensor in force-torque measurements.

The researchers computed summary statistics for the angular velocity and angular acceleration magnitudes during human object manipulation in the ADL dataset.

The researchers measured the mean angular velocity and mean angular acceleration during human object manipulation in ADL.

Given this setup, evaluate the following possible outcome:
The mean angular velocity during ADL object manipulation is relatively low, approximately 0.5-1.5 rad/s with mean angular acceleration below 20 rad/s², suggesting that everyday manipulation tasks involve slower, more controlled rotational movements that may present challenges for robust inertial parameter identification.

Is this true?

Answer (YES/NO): YES